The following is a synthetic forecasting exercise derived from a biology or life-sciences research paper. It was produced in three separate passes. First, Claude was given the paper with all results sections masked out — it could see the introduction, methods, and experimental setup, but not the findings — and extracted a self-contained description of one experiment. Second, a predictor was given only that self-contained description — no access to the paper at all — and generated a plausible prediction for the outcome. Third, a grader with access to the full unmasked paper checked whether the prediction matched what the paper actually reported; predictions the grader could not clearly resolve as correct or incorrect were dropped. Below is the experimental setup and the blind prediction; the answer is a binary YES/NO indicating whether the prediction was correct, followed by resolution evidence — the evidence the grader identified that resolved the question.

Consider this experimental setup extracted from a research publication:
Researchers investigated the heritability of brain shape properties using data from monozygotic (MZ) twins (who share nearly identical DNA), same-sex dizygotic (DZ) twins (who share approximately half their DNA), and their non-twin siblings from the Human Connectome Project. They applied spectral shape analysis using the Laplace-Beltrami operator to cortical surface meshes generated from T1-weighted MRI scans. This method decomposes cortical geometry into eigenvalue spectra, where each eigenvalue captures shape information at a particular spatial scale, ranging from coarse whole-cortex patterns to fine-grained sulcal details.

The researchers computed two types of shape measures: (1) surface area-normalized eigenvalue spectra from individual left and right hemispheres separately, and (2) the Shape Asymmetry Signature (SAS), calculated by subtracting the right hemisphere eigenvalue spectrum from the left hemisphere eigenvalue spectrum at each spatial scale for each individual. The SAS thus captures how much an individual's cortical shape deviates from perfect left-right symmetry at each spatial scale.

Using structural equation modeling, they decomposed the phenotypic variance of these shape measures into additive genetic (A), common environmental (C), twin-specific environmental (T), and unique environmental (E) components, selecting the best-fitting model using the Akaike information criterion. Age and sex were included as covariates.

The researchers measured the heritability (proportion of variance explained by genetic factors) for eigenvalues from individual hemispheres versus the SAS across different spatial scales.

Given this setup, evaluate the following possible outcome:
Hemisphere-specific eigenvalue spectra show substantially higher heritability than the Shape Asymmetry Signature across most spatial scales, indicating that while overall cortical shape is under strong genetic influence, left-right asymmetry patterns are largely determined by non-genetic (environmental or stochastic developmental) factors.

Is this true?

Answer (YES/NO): YES